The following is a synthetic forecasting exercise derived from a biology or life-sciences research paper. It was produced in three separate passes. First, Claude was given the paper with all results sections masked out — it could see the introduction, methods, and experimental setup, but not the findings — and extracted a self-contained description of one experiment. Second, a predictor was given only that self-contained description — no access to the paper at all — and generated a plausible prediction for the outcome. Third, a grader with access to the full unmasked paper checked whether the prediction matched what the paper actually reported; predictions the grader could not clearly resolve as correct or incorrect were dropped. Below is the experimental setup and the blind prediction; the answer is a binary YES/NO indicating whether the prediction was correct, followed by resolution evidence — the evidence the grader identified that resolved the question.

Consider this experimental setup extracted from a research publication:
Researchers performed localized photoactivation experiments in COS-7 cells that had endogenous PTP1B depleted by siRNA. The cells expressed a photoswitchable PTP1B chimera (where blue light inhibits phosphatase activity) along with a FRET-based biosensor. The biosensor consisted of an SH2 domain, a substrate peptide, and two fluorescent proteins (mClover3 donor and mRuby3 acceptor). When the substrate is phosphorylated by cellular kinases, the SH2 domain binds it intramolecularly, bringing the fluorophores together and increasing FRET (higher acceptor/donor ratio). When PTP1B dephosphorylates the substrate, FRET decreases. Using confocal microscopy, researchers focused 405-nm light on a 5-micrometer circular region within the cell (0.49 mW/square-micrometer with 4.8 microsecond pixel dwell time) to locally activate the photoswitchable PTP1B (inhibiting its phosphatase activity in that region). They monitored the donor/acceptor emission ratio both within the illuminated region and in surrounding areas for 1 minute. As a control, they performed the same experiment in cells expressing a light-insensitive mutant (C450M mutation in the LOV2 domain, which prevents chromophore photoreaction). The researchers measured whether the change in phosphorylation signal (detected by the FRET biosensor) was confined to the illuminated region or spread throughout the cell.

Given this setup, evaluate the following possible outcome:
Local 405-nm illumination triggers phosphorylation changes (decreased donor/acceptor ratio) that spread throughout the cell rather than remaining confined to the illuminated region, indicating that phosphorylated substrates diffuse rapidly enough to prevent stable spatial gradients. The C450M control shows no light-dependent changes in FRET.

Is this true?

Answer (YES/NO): NO